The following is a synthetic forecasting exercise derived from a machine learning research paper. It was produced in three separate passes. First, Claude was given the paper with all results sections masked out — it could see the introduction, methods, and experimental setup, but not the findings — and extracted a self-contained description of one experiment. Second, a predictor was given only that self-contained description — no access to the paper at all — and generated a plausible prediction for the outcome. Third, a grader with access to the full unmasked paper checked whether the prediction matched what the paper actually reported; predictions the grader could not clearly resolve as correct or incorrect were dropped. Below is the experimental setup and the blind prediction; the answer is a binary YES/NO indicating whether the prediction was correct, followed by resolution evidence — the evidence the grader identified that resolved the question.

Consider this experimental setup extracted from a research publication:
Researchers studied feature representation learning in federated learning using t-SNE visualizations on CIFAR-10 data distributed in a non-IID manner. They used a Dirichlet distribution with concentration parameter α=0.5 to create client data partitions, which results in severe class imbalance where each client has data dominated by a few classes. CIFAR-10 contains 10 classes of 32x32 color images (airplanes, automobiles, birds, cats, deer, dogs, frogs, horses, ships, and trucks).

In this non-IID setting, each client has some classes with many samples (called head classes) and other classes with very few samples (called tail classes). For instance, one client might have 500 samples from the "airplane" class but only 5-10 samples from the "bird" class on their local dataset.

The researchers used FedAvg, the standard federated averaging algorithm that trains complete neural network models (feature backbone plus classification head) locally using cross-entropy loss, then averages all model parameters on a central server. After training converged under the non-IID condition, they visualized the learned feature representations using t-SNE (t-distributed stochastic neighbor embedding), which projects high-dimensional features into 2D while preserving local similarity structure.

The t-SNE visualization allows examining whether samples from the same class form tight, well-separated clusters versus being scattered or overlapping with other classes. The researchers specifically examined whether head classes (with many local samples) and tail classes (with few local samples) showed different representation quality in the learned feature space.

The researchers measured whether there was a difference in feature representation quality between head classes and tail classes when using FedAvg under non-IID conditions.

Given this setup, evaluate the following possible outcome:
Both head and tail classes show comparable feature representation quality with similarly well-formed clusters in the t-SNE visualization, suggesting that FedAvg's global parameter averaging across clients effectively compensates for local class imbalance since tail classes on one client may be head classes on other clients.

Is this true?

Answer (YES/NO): NO